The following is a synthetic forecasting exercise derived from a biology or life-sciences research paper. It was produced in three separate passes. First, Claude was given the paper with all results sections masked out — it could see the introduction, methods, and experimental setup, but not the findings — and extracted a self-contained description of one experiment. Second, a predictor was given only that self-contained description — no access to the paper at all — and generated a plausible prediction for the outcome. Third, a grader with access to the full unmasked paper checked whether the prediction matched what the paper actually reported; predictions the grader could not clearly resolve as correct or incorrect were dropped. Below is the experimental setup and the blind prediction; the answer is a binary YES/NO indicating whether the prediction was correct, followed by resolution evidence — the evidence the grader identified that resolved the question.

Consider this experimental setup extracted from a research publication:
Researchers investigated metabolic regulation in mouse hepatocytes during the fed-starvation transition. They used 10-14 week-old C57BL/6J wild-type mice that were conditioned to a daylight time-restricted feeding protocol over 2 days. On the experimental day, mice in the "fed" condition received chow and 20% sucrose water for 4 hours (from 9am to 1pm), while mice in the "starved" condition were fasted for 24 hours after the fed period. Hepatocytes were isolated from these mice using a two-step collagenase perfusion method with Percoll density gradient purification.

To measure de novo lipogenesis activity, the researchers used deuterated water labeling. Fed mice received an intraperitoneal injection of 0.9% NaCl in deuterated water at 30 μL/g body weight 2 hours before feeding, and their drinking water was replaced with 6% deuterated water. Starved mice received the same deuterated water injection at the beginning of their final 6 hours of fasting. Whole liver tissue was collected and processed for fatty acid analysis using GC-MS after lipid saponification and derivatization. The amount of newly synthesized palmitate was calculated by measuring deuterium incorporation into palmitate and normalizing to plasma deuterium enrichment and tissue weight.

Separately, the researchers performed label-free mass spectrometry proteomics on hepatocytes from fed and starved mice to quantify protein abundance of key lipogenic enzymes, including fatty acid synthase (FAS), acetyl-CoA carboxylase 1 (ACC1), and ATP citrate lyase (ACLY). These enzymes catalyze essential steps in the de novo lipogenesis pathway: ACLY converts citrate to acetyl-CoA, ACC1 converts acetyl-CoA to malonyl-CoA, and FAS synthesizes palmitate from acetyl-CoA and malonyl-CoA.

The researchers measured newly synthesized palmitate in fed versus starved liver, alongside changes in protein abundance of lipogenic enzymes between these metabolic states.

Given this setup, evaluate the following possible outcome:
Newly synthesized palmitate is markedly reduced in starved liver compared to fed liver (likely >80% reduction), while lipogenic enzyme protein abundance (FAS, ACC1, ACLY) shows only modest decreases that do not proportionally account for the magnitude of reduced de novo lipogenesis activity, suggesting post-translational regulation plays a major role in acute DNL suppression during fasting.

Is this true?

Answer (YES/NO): NO